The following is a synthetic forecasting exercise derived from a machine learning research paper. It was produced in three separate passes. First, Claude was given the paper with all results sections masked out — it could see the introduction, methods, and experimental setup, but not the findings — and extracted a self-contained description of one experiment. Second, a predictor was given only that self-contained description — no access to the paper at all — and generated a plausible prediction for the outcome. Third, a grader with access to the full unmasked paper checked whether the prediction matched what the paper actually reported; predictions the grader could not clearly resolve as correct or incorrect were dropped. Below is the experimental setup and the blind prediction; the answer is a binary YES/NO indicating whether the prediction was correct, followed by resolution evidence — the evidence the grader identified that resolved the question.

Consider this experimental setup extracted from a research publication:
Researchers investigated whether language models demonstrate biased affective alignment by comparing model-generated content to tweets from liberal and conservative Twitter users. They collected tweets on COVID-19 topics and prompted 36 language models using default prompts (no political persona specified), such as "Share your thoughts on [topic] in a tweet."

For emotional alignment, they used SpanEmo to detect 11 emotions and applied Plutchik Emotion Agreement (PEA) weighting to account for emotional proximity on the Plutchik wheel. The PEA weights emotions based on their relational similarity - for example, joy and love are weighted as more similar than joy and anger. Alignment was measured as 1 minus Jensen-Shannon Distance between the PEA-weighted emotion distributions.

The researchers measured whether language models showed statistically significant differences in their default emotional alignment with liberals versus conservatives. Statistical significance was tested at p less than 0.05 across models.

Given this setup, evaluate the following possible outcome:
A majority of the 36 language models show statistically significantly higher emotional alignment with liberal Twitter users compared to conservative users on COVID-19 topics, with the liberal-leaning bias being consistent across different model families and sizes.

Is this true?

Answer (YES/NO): YES